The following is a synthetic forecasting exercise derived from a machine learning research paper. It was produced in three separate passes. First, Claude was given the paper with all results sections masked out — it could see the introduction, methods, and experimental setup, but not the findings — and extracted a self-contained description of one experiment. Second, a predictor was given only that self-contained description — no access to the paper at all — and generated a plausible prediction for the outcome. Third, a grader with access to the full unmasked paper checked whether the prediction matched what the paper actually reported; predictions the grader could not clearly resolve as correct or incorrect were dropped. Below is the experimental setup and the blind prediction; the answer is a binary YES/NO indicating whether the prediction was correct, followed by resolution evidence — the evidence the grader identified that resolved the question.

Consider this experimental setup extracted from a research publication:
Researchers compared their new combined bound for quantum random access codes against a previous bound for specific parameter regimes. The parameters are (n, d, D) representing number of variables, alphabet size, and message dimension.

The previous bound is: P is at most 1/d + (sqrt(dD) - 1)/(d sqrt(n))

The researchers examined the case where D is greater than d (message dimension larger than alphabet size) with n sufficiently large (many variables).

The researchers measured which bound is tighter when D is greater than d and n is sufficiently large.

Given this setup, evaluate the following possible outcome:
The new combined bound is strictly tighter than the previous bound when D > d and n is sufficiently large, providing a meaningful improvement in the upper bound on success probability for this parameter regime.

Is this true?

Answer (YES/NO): NO